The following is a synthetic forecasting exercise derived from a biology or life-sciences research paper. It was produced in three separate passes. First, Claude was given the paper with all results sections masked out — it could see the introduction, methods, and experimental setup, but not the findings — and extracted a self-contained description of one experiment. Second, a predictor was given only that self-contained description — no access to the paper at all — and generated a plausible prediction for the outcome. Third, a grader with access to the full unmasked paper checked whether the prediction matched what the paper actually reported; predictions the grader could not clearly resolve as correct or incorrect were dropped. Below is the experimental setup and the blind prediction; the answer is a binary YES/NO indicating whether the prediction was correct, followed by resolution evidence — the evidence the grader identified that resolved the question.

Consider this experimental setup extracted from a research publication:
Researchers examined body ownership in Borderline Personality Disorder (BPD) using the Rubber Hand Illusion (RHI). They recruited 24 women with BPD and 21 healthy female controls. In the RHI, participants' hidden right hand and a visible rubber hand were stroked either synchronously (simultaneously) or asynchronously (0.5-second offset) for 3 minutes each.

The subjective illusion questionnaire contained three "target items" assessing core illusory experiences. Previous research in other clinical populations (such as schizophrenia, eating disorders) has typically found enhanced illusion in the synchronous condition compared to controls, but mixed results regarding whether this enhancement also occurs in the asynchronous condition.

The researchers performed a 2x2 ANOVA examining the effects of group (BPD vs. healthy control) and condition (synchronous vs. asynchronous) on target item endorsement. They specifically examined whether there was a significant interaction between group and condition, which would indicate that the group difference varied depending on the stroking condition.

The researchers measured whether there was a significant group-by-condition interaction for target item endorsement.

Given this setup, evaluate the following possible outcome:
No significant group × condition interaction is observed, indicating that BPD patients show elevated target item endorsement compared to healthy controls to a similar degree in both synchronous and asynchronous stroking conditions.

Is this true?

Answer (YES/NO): YES